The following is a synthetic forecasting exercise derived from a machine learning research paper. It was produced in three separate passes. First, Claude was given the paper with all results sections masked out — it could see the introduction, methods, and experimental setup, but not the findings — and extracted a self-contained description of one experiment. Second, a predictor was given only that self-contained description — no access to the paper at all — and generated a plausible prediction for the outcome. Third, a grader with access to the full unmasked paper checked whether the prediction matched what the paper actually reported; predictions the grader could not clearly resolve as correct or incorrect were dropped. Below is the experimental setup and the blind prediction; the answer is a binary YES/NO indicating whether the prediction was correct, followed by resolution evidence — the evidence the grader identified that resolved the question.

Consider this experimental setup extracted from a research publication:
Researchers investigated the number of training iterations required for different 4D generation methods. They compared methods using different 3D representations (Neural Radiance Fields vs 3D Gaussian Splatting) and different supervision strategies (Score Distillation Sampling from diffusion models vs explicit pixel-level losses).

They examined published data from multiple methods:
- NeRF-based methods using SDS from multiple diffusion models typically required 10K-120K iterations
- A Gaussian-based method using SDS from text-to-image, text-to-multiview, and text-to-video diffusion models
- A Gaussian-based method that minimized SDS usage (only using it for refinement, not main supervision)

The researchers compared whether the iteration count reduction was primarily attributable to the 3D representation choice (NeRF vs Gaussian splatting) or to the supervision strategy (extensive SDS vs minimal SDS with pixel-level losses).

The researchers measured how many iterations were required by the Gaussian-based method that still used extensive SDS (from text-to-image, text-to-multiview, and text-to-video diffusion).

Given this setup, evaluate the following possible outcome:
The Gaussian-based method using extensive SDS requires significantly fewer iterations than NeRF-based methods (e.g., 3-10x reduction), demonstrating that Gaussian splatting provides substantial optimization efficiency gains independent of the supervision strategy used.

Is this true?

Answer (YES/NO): NO